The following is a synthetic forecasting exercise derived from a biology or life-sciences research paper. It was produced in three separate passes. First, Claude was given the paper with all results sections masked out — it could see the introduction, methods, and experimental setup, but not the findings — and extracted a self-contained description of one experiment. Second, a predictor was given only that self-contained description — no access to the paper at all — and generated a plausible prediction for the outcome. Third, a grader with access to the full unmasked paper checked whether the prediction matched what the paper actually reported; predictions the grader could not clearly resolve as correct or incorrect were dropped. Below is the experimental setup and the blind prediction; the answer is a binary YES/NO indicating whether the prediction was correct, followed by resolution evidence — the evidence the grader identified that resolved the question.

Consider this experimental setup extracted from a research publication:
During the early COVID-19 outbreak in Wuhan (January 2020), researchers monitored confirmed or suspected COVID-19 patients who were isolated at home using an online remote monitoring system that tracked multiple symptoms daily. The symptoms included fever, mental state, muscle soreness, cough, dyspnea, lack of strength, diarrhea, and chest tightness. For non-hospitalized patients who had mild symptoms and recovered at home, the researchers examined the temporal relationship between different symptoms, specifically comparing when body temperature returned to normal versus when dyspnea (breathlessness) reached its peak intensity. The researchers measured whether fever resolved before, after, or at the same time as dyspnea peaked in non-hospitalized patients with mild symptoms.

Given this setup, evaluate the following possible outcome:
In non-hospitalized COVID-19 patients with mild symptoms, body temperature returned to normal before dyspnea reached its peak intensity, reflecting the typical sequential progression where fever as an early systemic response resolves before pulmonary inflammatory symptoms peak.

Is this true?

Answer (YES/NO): YES